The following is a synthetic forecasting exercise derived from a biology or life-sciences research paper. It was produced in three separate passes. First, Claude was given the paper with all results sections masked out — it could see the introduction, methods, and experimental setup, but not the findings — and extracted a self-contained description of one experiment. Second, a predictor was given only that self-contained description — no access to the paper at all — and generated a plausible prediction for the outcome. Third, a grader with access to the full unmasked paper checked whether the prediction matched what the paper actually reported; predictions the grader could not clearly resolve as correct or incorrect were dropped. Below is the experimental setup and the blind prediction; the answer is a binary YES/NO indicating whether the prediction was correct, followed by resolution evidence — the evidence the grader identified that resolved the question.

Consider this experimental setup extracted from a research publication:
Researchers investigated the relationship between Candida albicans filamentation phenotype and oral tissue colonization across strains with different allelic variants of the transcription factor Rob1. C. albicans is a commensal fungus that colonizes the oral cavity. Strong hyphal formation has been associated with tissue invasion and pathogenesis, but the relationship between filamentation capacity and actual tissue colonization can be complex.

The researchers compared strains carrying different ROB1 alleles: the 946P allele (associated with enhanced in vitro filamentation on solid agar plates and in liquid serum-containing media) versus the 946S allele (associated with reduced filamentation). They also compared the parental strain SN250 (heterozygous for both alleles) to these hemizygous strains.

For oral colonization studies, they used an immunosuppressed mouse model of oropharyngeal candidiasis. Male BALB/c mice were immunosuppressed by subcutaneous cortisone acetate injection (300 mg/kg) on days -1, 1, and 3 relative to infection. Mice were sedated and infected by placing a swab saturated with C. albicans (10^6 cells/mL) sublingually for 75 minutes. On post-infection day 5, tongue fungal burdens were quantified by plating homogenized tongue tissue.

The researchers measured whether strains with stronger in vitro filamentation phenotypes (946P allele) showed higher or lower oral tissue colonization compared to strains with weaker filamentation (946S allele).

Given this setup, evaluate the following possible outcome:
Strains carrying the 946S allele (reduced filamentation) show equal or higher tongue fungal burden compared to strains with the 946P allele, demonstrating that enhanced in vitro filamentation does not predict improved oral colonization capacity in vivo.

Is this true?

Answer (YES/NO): NO